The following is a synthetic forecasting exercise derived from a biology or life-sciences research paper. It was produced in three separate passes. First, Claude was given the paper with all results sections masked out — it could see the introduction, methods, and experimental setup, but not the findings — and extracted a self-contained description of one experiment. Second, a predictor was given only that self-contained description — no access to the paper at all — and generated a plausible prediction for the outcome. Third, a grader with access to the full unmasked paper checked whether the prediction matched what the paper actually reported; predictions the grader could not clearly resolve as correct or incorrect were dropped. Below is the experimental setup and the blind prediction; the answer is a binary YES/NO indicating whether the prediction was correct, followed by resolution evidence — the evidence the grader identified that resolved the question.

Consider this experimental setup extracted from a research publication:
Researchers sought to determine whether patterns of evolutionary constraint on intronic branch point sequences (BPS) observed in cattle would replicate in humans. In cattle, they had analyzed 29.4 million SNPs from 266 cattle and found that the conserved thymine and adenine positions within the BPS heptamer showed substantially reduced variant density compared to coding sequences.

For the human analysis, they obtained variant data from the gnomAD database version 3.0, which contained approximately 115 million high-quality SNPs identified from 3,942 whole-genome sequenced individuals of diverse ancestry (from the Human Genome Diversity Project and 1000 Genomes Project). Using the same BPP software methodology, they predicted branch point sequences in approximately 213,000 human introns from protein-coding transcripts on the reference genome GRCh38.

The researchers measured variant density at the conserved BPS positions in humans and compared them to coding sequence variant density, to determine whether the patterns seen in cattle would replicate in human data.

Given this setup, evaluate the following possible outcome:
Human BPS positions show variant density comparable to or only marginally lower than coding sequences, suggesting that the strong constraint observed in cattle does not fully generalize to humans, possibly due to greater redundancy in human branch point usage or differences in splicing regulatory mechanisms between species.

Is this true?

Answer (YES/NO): NO